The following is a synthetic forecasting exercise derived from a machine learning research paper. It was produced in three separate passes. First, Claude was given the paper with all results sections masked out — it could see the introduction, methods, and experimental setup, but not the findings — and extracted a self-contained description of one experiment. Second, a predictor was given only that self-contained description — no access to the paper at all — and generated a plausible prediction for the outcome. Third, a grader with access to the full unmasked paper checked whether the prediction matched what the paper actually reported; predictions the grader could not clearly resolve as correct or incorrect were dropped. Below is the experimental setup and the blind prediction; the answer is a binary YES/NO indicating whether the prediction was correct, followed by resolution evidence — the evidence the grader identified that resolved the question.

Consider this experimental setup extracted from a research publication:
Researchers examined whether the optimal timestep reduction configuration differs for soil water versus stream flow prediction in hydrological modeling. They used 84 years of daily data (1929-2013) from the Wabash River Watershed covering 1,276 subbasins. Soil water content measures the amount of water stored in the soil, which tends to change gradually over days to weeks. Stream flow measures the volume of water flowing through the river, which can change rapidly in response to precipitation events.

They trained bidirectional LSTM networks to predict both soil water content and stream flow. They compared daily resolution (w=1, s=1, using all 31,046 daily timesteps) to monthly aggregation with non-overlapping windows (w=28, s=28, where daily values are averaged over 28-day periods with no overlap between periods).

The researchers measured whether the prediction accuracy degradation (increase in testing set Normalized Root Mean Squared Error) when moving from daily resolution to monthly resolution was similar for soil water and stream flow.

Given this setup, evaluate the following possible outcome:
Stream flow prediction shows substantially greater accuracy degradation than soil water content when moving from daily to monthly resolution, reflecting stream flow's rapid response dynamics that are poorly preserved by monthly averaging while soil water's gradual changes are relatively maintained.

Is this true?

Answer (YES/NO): YES